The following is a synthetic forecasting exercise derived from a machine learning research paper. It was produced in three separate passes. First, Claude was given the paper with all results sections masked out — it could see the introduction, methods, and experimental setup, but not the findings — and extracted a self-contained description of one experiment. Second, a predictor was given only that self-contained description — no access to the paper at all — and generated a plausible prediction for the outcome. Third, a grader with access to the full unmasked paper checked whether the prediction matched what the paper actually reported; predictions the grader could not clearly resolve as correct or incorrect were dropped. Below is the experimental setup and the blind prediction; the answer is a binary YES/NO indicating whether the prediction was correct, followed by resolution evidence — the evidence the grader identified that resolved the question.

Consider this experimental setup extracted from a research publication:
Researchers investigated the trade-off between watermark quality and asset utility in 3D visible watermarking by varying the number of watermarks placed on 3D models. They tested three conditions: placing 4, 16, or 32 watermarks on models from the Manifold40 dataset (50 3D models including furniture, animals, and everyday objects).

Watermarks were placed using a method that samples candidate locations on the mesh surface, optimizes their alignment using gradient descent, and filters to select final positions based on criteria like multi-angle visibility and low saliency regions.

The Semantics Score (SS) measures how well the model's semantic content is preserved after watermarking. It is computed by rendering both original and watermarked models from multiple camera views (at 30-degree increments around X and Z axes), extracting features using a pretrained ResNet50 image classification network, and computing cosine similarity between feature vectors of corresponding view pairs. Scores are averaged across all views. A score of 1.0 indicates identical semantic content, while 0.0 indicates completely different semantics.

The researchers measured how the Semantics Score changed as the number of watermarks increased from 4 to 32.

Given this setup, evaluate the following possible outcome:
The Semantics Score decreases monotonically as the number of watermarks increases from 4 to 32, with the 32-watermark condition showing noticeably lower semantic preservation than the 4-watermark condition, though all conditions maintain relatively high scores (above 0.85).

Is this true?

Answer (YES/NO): NO